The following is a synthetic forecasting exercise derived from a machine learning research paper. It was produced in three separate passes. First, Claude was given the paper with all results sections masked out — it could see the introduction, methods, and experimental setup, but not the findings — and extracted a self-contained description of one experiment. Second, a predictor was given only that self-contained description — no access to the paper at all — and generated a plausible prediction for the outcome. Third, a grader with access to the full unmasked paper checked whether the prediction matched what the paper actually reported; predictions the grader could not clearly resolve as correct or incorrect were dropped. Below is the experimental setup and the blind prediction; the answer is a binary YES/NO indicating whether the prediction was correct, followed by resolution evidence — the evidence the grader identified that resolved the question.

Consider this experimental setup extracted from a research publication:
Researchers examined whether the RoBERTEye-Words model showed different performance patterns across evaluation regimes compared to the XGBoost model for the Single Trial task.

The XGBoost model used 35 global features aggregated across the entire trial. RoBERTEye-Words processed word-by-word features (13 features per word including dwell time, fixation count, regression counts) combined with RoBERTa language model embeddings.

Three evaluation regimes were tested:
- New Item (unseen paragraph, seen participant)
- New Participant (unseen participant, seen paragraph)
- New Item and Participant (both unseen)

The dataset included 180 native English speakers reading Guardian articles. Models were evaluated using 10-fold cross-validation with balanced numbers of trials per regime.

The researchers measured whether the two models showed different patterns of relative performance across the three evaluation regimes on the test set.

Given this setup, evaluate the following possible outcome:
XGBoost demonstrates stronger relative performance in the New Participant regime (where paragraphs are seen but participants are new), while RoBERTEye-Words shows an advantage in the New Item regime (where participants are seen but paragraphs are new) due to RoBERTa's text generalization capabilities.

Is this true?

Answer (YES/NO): NO